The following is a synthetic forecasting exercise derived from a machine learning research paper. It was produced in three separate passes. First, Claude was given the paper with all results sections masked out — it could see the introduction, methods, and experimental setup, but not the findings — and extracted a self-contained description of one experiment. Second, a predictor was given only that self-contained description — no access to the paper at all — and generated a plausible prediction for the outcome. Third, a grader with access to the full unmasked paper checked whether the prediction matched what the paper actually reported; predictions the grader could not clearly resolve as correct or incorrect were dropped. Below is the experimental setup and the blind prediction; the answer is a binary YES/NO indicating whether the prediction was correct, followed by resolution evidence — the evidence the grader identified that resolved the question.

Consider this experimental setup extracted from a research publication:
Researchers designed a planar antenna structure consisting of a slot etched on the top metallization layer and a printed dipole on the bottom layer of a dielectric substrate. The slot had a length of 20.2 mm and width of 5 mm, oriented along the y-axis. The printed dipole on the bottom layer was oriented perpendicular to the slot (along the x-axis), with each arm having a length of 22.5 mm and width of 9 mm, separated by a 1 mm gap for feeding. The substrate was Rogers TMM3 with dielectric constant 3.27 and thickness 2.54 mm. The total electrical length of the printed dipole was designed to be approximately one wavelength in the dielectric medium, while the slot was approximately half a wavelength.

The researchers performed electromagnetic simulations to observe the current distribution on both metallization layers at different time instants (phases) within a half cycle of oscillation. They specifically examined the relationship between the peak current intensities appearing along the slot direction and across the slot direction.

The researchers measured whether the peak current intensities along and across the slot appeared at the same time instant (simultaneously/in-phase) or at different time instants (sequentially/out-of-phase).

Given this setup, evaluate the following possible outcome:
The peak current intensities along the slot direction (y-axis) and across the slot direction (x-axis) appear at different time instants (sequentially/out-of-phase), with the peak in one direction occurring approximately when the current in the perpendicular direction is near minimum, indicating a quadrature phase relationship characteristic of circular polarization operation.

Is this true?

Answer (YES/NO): NO